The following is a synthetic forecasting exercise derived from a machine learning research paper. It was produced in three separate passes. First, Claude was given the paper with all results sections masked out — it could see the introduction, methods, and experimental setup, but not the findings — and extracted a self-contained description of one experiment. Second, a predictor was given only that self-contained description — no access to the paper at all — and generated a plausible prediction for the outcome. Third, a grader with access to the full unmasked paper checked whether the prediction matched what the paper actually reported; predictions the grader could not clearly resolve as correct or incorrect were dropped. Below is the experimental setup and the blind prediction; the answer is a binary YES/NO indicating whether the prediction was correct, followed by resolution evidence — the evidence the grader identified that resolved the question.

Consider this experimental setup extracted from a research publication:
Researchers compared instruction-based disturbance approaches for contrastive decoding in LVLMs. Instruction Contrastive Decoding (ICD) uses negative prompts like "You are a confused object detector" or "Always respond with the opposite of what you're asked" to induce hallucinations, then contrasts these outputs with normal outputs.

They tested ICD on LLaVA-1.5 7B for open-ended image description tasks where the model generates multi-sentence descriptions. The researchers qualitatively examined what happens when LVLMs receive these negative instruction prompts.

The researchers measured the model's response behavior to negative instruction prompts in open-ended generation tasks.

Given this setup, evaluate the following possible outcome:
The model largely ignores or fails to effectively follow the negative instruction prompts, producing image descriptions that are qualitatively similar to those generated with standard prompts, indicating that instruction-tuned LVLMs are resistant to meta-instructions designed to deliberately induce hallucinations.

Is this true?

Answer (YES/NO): NO